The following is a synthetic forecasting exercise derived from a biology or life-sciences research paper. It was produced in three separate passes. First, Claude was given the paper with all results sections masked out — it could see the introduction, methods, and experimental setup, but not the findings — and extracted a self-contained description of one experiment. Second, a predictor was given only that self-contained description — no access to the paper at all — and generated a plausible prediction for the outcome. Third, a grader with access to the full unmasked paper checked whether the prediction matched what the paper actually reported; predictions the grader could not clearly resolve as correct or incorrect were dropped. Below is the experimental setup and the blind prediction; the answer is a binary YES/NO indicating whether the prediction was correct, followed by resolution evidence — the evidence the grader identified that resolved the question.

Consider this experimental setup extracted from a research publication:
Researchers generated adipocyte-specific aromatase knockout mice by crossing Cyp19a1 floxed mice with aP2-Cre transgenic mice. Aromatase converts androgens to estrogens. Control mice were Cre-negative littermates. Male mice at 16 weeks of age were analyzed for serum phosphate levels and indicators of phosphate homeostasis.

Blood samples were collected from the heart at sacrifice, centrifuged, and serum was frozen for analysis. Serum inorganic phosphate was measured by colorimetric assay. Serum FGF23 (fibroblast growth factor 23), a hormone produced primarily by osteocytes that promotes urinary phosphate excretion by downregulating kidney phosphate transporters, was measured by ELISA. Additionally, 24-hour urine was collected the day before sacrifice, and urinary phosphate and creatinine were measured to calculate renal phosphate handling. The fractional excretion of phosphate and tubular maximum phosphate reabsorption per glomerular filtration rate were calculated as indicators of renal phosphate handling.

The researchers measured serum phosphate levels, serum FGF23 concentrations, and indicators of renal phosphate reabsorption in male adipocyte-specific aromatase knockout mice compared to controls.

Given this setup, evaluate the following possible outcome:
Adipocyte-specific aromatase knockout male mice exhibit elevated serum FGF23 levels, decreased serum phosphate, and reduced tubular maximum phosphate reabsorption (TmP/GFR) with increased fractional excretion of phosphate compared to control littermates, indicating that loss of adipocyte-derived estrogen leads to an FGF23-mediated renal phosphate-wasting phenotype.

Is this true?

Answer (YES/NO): NO